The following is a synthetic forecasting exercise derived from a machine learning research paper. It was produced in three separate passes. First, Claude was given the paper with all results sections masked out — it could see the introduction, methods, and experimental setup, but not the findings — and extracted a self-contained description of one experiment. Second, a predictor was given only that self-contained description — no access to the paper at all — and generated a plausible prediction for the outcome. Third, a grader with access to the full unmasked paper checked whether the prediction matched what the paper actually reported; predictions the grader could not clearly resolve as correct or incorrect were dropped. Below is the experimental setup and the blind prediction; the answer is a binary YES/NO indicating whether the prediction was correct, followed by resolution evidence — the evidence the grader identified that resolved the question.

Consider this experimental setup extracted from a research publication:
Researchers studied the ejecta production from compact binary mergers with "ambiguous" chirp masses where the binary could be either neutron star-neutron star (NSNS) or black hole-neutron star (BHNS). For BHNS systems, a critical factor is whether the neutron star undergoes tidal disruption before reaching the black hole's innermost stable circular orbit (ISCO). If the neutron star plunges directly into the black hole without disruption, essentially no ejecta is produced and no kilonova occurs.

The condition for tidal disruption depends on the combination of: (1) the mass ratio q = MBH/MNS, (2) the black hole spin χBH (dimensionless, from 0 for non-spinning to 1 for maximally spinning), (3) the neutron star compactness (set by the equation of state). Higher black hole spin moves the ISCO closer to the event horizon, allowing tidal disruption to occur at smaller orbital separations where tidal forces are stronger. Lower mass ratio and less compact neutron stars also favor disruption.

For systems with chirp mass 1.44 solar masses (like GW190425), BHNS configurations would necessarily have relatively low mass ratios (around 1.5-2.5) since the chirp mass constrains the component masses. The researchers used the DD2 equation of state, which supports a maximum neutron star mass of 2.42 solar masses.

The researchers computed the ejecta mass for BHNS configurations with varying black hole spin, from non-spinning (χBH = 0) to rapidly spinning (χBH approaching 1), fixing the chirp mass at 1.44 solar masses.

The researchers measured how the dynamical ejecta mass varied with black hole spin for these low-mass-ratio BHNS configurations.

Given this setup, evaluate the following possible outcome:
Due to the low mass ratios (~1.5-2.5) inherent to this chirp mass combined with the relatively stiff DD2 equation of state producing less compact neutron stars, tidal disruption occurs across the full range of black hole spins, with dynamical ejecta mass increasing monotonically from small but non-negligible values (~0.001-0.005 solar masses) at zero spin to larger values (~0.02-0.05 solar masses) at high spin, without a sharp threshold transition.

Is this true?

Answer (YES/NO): NO